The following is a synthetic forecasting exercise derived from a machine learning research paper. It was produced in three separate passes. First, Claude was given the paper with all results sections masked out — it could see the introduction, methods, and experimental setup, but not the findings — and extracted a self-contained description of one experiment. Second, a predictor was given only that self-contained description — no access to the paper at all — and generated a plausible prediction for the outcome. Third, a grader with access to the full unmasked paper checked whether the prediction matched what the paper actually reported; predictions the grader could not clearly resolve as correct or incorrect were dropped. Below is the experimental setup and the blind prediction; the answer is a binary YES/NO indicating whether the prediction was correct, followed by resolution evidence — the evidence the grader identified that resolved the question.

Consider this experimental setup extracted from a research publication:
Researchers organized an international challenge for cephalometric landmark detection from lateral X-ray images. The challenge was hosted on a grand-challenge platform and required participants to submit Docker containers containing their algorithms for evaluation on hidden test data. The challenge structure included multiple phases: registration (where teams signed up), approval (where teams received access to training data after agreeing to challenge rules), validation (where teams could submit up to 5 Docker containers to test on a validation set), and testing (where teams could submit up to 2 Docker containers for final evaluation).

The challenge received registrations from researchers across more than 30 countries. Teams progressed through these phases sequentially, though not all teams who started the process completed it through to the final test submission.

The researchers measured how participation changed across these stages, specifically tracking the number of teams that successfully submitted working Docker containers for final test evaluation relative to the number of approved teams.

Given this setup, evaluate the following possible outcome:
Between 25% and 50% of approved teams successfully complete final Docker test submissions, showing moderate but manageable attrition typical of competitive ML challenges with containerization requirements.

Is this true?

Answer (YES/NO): NO